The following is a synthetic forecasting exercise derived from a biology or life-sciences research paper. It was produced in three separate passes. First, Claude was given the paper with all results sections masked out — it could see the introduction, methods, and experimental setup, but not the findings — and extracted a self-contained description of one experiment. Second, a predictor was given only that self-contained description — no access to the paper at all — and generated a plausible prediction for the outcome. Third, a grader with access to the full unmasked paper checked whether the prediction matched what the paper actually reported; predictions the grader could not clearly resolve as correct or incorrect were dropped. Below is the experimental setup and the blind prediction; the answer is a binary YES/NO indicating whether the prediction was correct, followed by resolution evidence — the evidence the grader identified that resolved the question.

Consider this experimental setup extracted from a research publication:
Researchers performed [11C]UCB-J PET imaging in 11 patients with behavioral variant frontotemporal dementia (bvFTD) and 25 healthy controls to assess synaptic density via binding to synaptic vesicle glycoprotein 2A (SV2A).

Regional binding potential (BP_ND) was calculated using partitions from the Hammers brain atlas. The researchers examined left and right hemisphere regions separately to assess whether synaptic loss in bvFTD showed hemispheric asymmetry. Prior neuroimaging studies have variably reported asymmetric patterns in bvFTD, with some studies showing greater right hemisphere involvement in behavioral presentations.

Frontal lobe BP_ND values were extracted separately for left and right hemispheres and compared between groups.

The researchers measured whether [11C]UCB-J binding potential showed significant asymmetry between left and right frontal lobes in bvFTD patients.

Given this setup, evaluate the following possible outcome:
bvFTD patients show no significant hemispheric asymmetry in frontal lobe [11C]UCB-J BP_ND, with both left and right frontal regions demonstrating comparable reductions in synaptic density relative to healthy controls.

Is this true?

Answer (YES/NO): YES